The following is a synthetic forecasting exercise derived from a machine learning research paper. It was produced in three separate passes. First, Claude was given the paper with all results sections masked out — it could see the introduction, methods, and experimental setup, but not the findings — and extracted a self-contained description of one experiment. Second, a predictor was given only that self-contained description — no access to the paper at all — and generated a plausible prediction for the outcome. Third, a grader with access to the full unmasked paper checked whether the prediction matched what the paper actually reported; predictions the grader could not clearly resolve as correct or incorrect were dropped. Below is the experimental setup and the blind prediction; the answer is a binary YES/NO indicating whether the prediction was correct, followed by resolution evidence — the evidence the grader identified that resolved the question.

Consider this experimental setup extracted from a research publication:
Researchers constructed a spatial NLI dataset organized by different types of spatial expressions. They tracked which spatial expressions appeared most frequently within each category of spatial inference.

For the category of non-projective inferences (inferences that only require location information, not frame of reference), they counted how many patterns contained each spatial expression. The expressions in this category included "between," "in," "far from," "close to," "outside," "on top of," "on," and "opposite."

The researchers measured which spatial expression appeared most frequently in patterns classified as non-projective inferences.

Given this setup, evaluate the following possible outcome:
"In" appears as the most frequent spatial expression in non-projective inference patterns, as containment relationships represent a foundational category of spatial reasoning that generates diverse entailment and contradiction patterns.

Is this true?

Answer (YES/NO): NO